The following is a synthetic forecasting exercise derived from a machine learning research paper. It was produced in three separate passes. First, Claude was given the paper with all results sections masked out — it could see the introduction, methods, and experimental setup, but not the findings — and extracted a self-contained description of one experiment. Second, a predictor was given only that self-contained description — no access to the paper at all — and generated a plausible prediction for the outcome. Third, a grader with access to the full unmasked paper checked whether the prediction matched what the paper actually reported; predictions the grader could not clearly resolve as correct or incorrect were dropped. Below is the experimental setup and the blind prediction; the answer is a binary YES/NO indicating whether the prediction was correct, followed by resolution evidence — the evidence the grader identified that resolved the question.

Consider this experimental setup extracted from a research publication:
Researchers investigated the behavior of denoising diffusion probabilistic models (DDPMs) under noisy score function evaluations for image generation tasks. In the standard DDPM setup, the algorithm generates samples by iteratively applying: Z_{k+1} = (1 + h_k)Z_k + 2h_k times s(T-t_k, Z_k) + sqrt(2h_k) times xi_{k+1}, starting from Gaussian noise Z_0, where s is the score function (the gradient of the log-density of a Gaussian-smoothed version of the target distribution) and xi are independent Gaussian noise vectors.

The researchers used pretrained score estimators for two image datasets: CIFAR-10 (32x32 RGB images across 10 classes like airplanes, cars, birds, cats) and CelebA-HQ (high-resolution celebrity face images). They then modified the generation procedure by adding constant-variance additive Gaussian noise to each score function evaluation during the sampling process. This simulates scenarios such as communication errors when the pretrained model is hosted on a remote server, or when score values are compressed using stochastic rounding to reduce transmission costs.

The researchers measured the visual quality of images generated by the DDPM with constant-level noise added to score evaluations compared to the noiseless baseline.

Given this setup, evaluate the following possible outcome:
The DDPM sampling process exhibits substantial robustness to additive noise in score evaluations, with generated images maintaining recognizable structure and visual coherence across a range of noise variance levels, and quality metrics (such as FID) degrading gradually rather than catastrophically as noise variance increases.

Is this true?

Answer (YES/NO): NO